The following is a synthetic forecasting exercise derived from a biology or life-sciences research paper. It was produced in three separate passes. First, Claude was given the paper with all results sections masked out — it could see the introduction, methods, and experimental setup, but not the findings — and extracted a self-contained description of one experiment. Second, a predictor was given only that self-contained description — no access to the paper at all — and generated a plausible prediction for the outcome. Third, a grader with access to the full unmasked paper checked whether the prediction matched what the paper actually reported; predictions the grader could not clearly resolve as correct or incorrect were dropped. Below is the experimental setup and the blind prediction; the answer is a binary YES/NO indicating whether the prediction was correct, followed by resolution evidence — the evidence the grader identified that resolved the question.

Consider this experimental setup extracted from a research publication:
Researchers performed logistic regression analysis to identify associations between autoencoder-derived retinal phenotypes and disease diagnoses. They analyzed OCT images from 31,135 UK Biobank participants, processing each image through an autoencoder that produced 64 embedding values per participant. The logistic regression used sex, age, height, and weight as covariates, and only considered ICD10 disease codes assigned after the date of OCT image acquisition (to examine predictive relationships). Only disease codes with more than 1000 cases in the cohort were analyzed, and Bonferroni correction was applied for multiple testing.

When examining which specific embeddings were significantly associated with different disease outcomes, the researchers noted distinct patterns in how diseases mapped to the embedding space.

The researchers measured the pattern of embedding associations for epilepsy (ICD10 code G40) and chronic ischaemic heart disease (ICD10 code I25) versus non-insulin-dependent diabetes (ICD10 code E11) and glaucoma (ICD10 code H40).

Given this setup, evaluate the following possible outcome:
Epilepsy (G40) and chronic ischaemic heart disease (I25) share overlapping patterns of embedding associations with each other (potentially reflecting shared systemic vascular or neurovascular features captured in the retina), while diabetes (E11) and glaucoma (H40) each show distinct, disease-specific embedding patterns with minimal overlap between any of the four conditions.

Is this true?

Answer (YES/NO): NO